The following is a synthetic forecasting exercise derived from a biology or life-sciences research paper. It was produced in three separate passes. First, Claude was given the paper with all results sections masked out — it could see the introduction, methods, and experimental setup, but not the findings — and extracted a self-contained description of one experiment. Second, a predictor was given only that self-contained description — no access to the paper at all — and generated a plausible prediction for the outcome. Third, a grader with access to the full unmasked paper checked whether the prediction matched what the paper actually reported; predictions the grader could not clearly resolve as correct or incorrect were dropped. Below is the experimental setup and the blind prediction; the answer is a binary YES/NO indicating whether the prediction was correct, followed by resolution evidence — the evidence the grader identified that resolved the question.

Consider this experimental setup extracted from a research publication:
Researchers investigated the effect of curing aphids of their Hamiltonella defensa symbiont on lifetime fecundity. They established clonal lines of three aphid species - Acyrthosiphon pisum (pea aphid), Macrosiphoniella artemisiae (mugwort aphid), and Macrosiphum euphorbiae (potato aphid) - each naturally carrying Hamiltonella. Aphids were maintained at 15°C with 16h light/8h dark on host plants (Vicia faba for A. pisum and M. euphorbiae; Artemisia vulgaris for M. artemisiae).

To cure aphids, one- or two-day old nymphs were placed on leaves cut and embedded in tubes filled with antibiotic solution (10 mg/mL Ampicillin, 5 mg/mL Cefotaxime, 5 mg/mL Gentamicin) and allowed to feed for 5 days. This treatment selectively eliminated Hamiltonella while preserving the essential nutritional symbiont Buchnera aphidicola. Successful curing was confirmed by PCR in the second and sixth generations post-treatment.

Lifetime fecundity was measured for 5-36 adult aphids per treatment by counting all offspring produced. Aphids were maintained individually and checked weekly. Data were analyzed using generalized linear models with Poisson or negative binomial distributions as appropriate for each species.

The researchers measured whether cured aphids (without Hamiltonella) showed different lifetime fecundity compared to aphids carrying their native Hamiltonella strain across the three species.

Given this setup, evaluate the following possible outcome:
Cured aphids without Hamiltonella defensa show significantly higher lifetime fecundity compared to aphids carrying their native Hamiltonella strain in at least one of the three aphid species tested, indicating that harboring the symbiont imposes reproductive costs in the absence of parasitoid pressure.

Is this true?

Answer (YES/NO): NO